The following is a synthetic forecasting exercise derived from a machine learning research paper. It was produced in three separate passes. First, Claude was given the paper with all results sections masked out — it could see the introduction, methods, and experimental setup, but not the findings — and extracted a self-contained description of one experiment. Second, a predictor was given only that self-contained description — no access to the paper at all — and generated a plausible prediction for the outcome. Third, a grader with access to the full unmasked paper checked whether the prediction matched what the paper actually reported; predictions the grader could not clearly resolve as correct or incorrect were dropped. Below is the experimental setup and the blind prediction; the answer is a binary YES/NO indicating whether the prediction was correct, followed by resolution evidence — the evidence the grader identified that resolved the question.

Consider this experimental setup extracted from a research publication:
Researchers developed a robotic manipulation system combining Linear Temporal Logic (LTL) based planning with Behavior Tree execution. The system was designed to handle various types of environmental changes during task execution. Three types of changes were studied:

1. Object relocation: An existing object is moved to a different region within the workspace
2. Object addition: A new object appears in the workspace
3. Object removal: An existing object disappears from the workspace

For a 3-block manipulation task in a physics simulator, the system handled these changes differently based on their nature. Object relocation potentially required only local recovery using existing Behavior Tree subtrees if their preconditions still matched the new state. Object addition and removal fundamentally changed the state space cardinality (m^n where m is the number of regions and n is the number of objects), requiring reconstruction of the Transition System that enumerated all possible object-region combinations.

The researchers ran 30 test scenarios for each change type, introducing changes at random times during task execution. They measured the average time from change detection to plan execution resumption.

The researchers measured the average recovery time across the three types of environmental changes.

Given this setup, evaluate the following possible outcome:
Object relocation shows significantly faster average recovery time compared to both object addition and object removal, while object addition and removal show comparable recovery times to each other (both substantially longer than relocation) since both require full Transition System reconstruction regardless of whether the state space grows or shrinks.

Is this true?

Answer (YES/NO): NO